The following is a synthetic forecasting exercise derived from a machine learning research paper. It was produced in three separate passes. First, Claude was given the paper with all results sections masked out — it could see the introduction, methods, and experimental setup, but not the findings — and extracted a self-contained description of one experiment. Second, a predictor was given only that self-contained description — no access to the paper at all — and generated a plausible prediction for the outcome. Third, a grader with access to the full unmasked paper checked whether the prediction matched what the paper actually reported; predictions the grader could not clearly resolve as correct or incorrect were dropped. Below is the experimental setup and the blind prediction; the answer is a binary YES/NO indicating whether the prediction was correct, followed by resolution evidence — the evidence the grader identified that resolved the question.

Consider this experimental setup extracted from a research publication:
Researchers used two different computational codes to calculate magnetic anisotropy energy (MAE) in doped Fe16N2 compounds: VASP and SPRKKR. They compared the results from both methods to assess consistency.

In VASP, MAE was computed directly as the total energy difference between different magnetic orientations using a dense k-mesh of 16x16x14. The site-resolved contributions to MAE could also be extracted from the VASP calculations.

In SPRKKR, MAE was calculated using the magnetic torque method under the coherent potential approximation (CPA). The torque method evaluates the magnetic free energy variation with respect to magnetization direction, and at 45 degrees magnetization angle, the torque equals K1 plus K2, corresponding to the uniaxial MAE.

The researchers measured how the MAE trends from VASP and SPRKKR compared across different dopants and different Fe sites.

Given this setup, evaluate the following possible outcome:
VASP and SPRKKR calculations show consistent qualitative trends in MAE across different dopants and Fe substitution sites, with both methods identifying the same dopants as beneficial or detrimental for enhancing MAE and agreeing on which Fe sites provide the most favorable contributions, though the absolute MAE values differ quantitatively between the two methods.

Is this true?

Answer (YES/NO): YES